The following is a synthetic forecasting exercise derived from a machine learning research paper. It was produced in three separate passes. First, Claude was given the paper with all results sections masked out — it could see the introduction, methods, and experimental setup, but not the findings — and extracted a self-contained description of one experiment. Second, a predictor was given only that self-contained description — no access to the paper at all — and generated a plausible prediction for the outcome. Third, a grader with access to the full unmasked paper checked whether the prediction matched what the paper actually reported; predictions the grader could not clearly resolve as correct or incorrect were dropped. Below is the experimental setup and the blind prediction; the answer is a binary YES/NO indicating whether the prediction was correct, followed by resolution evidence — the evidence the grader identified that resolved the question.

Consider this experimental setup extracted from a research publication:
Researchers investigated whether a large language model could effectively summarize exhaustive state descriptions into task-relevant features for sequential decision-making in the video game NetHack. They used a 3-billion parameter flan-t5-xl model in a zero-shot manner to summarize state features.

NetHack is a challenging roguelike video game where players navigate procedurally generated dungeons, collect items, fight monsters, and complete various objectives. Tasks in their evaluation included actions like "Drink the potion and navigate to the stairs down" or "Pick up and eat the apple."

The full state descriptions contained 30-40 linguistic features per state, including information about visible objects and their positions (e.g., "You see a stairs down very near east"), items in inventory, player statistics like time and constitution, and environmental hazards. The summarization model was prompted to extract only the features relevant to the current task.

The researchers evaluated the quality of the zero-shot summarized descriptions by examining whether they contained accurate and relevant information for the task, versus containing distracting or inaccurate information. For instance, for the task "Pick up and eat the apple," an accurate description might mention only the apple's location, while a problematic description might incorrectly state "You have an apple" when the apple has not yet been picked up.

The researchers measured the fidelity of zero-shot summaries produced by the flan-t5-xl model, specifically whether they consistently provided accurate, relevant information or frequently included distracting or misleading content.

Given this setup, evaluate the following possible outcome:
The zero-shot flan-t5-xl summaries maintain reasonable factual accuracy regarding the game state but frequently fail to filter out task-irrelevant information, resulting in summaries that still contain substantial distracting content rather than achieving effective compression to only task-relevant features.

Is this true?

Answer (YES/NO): NO